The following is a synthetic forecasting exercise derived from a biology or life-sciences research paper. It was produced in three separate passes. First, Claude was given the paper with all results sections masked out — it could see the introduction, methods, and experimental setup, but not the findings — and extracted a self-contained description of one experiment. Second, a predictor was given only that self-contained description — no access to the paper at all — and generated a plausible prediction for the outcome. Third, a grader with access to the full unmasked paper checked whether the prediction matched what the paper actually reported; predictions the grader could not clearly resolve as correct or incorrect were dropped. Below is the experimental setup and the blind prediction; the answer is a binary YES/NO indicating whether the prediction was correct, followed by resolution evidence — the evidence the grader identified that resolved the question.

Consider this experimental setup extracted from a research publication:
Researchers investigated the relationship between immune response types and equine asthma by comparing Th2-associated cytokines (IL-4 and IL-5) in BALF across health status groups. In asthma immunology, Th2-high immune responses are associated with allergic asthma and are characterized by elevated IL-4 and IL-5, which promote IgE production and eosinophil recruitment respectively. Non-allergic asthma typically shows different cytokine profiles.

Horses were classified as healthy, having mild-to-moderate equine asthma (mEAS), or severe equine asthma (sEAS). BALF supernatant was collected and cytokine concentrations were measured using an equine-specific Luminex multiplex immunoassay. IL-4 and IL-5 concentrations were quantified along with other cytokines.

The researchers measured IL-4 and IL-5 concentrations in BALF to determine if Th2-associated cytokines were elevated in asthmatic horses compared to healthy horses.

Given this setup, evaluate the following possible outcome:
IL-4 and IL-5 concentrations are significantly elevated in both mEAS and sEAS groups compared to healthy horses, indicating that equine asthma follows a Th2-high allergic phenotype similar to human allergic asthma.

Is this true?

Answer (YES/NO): NO